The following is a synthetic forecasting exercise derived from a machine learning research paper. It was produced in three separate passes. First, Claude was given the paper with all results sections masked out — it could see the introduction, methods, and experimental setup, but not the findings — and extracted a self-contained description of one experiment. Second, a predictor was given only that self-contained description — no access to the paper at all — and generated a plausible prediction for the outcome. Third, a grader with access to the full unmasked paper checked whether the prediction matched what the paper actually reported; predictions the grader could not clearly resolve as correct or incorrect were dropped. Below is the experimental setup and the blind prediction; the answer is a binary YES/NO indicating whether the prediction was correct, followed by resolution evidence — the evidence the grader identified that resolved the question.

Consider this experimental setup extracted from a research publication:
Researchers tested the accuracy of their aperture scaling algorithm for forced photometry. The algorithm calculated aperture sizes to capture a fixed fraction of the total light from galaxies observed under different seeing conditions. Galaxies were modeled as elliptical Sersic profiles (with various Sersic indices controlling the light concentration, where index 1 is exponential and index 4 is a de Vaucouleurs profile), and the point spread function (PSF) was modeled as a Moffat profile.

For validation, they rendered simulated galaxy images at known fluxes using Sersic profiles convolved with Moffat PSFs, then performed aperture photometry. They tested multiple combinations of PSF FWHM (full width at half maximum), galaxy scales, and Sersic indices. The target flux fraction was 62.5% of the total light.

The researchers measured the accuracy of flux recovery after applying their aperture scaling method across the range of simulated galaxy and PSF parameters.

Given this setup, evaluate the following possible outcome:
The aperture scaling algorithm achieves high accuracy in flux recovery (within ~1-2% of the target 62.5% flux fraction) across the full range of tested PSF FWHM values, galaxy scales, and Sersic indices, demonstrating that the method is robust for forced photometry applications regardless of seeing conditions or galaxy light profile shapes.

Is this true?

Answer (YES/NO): YES